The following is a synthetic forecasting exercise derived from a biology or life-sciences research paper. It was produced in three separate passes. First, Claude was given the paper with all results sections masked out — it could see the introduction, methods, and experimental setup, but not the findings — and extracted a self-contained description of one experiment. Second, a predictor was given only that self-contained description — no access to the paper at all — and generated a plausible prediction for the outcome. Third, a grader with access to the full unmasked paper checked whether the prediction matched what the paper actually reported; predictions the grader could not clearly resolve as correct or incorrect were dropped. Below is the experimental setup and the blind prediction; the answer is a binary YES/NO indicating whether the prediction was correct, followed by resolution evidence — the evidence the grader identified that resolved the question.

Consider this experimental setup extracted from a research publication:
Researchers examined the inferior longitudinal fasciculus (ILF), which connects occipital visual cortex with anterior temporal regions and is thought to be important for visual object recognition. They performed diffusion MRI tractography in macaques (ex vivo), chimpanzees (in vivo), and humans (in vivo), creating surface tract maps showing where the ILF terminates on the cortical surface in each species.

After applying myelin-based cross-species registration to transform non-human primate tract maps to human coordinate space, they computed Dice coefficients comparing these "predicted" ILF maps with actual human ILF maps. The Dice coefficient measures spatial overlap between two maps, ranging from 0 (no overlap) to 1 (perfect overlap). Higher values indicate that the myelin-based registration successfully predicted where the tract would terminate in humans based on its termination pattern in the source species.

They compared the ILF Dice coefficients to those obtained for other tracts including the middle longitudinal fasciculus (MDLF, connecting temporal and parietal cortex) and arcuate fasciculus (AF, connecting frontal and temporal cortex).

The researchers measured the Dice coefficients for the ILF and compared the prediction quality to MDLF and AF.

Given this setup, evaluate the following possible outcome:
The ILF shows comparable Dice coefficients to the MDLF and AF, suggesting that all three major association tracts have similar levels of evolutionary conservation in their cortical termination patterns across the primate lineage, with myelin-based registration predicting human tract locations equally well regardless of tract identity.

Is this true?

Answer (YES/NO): NO